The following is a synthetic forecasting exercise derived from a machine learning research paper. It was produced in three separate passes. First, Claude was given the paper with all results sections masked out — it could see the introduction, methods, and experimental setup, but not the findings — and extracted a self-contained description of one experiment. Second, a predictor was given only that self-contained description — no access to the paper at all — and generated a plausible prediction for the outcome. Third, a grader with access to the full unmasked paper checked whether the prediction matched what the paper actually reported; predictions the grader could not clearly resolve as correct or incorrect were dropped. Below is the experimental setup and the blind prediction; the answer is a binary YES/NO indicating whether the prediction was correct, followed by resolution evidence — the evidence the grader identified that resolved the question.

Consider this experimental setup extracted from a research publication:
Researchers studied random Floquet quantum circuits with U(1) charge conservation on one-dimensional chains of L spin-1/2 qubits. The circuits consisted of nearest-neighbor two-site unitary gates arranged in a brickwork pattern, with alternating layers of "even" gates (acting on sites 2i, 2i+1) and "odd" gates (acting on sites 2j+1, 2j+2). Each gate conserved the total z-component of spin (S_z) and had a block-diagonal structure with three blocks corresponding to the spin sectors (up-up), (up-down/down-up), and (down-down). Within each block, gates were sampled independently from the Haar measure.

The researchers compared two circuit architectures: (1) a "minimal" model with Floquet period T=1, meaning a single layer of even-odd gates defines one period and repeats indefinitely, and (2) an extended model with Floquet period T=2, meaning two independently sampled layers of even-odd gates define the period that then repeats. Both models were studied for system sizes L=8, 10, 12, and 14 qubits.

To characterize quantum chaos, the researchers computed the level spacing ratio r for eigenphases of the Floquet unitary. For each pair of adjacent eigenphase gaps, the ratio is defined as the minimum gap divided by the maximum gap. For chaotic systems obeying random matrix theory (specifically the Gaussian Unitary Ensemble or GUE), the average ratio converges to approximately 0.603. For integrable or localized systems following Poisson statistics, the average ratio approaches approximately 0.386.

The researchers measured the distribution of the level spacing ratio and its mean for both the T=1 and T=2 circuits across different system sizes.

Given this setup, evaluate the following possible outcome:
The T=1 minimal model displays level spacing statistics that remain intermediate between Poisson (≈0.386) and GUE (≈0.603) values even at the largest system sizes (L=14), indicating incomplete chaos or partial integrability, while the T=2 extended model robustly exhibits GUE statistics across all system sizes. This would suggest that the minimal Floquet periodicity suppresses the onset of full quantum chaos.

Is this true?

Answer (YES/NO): NO